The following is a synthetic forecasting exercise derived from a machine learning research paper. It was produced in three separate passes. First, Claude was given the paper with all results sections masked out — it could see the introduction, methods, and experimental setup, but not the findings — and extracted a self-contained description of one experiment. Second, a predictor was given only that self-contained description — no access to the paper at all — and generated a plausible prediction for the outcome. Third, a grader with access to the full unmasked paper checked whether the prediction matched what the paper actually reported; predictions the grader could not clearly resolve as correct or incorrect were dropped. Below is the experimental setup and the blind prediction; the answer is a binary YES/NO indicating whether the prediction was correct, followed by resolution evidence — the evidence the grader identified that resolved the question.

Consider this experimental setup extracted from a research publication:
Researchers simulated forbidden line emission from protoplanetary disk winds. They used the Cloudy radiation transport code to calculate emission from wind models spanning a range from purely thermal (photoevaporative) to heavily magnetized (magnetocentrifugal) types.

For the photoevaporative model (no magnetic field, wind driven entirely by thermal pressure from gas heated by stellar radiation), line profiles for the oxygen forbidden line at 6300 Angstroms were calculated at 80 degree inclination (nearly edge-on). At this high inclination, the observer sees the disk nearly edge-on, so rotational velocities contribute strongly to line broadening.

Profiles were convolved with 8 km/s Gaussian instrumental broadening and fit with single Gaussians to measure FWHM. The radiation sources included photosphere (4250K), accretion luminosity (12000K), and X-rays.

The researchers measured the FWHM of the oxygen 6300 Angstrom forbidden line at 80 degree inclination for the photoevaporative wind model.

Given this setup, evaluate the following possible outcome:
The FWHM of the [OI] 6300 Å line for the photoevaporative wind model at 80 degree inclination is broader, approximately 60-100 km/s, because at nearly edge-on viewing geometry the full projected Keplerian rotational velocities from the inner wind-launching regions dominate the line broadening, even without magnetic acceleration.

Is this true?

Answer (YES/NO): YES